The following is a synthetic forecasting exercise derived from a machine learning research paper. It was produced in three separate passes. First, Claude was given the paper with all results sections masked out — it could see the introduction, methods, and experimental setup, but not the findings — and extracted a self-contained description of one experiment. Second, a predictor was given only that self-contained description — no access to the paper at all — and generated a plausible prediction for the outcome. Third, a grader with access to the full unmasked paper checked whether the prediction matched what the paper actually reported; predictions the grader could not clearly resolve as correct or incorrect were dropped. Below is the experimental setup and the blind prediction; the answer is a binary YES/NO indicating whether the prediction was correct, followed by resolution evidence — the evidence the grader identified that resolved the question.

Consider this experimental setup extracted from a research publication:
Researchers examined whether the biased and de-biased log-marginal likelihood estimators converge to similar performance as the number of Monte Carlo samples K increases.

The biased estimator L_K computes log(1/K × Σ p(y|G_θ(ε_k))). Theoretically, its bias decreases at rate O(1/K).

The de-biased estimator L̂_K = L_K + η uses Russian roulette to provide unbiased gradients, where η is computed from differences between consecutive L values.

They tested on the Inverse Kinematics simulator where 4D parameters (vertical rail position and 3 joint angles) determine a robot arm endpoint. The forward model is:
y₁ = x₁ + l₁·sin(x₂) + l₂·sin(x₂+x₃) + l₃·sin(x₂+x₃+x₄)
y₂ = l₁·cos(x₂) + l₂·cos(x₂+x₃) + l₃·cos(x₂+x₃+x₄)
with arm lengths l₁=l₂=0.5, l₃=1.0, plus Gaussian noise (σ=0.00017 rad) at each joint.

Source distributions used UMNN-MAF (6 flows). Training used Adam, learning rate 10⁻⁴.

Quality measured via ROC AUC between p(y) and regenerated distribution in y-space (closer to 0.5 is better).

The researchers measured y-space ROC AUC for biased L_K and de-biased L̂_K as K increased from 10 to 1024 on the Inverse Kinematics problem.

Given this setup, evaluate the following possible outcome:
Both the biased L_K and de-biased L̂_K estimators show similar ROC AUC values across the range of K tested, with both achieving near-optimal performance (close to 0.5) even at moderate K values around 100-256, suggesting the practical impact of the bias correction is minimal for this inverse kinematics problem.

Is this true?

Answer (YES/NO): NO